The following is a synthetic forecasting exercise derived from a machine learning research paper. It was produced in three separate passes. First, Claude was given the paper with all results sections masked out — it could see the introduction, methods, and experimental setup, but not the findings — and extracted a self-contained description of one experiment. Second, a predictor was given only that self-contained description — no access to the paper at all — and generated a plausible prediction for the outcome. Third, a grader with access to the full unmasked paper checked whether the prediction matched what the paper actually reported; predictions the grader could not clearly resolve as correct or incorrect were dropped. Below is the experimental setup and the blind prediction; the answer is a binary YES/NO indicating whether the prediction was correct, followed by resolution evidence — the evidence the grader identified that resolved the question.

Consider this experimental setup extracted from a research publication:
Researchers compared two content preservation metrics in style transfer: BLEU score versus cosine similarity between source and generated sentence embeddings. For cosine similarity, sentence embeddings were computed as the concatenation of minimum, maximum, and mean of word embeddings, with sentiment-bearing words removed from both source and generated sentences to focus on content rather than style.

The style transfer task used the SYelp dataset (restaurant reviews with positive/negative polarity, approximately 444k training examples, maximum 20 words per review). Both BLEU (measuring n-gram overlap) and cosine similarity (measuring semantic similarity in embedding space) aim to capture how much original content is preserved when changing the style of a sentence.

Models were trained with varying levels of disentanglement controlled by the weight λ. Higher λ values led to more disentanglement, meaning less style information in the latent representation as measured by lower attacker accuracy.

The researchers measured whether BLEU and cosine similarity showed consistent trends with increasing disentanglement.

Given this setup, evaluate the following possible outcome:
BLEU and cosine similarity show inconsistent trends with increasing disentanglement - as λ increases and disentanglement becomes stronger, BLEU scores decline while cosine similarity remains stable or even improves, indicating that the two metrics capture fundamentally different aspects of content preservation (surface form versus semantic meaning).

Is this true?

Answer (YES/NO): NO